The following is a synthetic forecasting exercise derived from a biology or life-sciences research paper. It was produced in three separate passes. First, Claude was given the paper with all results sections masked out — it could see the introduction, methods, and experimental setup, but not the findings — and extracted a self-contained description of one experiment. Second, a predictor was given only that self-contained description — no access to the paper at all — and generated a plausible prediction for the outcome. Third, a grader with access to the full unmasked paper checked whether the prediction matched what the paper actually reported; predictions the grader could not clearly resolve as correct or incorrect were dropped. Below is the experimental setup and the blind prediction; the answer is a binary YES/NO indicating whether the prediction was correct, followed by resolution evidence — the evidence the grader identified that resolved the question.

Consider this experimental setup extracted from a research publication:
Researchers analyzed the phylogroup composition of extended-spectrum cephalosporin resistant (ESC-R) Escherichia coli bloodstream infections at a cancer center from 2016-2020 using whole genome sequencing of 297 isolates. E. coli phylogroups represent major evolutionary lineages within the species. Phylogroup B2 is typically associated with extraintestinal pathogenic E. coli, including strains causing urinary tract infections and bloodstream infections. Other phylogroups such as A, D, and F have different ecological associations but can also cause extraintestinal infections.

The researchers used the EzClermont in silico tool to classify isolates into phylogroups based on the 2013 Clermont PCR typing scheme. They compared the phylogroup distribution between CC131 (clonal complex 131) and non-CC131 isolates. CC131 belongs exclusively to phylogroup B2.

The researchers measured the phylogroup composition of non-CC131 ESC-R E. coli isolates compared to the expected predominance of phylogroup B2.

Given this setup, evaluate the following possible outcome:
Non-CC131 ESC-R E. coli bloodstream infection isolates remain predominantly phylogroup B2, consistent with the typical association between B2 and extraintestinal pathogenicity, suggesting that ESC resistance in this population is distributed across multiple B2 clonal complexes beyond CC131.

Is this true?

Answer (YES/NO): NO